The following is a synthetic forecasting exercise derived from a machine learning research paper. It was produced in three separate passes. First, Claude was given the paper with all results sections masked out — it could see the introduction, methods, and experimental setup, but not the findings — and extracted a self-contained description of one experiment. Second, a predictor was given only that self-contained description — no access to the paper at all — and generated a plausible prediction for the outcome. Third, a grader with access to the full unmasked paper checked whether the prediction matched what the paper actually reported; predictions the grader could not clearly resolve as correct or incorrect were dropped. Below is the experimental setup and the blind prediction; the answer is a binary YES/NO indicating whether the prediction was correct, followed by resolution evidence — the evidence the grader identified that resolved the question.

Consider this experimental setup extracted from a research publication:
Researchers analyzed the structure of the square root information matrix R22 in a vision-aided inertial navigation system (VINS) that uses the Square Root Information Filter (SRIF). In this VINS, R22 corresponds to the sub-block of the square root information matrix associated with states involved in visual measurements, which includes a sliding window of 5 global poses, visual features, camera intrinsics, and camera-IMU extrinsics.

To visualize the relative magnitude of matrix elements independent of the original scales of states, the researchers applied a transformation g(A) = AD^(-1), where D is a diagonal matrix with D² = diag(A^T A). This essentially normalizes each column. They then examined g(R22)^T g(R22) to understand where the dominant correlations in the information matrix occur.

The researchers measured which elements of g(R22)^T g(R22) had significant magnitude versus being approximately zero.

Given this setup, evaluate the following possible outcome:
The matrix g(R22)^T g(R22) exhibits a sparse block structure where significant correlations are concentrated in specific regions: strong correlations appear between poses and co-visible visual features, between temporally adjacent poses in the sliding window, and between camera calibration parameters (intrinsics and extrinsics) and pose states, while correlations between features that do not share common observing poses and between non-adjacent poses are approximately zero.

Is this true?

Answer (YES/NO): NO